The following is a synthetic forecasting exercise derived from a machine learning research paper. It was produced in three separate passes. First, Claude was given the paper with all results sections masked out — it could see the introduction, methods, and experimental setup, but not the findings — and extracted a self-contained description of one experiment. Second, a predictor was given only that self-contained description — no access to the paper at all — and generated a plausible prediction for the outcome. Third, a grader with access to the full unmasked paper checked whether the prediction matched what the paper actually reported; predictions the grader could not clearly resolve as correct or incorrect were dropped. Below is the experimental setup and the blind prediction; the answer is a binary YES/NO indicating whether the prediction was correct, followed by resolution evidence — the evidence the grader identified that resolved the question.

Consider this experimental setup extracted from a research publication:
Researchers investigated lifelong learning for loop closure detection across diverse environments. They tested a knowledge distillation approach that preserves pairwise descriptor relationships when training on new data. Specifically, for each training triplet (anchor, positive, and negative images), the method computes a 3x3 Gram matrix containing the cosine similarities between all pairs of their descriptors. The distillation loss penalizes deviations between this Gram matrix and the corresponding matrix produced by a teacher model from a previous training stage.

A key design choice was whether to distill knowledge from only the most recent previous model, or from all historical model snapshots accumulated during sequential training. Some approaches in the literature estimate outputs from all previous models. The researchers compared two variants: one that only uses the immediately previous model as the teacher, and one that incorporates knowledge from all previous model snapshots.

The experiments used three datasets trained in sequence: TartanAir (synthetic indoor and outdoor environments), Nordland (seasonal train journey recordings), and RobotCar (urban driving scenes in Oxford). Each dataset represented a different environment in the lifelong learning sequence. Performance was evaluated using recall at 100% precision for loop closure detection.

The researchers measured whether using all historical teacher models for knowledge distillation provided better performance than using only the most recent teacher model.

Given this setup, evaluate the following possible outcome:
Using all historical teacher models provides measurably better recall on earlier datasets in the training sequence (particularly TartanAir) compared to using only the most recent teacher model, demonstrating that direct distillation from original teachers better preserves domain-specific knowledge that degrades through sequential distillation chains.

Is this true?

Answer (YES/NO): NO